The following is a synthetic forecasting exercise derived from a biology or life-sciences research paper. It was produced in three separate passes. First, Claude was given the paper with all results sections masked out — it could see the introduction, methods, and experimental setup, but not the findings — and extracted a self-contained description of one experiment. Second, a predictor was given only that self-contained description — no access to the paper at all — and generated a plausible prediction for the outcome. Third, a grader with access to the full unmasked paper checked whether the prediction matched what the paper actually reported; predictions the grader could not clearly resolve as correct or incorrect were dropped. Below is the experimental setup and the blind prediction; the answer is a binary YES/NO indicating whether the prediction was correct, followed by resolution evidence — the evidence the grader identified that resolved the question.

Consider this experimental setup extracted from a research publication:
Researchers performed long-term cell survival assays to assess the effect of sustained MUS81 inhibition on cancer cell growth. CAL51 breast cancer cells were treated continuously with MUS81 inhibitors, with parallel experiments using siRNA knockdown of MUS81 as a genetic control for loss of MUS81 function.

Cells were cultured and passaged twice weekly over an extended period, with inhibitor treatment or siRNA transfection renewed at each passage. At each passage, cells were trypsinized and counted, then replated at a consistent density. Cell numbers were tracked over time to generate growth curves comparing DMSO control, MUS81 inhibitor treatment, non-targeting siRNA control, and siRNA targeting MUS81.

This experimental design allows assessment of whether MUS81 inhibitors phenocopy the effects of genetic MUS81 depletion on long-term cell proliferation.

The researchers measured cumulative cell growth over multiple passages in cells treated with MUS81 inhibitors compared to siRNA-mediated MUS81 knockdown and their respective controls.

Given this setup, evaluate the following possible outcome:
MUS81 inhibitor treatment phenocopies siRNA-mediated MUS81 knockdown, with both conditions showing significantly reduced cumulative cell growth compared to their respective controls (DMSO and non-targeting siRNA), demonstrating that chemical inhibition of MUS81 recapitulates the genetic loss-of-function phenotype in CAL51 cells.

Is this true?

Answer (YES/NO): YES